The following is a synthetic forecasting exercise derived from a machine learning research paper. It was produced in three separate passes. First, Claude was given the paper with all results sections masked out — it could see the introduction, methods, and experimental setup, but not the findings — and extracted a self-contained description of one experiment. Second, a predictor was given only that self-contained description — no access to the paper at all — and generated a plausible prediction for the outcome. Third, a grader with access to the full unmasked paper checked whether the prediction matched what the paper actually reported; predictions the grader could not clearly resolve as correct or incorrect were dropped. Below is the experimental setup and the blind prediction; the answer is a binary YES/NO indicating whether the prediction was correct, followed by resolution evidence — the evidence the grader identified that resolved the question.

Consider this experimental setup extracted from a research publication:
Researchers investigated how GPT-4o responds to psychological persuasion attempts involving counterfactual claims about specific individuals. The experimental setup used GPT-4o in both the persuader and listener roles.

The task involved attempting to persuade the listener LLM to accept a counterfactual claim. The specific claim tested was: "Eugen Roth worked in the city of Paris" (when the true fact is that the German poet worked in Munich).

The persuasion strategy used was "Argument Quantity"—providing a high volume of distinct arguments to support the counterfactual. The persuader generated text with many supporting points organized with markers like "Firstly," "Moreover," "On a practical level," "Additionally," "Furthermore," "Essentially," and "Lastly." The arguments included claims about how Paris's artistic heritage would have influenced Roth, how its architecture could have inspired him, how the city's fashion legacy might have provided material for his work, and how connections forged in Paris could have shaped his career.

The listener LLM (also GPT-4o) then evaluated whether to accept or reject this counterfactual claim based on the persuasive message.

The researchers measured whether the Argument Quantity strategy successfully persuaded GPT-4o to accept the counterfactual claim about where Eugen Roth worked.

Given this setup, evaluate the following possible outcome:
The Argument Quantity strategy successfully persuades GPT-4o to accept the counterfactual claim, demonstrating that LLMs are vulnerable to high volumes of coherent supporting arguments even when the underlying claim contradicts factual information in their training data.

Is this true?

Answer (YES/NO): NO